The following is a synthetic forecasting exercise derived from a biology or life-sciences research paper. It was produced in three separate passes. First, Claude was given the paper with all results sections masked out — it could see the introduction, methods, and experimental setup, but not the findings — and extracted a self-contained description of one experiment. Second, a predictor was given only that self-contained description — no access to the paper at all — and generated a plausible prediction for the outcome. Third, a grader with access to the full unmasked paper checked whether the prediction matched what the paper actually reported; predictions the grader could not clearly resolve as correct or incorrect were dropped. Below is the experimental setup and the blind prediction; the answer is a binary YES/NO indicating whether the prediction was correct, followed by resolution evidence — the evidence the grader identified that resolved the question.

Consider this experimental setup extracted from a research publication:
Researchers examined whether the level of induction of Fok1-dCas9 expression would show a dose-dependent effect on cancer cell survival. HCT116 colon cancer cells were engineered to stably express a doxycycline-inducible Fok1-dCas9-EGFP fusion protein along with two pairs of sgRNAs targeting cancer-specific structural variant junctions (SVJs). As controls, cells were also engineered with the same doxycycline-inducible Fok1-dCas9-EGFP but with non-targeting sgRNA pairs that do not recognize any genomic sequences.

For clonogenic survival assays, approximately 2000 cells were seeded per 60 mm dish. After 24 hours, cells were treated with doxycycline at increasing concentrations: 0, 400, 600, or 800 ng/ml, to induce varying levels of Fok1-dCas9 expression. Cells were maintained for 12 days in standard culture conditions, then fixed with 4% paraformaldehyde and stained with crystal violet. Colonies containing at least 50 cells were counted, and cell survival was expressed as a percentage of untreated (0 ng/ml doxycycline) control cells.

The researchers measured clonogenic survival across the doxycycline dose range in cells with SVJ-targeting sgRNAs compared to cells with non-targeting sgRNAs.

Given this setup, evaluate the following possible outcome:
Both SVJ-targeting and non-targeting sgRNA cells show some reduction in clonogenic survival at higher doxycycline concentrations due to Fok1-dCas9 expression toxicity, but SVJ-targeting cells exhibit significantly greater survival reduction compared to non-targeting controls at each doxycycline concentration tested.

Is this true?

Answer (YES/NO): NO